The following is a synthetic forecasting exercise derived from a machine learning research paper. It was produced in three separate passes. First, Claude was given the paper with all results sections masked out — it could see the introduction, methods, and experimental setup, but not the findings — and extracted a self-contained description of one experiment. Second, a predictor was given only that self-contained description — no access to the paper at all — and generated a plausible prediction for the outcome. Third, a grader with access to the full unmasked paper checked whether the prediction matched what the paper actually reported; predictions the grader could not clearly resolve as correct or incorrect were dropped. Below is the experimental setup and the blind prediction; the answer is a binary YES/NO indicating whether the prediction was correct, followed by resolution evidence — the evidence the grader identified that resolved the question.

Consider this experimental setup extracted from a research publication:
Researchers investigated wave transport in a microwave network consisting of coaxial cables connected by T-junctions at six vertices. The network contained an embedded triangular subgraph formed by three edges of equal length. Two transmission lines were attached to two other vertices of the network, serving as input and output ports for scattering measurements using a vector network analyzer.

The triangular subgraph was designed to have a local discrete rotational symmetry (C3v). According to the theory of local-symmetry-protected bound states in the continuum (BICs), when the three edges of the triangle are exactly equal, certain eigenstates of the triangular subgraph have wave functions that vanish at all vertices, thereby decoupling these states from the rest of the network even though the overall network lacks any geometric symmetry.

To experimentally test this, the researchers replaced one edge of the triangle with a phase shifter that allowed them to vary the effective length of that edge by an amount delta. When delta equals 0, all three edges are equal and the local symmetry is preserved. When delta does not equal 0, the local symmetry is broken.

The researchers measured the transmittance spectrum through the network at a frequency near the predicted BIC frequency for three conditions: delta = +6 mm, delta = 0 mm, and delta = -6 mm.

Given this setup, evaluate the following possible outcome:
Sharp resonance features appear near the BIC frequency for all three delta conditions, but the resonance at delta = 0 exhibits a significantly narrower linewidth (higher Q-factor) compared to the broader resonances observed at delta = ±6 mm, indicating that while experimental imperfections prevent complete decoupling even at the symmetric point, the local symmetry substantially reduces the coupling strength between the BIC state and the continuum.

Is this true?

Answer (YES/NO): NO